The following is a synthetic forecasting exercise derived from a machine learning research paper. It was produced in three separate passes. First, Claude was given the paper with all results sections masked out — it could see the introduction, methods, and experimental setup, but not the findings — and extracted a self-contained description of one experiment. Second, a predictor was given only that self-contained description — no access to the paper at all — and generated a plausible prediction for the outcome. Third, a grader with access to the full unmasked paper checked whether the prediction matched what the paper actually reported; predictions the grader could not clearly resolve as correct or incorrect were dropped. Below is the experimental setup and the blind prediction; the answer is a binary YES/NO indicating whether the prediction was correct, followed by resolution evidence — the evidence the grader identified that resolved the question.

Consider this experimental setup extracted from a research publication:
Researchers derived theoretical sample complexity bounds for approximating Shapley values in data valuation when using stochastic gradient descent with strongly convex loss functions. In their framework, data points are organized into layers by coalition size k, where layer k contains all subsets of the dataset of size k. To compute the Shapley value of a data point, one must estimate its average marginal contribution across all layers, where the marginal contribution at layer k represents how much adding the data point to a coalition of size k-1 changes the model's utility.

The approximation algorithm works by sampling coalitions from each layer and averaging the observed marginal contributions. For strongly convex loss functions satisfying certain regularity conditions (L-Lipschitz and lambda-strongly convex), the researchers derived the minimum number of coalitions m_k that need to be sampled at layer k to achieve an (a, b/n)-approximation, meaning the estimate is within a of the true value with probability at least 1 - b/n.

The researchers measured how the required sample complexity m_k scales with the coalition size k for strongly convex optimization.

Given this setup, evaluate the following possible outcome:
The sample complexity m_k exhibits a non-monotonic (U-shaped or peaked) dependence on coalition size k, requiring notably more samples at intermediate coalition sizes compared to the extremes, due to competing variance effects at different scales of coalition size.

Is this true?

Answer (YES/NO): NO